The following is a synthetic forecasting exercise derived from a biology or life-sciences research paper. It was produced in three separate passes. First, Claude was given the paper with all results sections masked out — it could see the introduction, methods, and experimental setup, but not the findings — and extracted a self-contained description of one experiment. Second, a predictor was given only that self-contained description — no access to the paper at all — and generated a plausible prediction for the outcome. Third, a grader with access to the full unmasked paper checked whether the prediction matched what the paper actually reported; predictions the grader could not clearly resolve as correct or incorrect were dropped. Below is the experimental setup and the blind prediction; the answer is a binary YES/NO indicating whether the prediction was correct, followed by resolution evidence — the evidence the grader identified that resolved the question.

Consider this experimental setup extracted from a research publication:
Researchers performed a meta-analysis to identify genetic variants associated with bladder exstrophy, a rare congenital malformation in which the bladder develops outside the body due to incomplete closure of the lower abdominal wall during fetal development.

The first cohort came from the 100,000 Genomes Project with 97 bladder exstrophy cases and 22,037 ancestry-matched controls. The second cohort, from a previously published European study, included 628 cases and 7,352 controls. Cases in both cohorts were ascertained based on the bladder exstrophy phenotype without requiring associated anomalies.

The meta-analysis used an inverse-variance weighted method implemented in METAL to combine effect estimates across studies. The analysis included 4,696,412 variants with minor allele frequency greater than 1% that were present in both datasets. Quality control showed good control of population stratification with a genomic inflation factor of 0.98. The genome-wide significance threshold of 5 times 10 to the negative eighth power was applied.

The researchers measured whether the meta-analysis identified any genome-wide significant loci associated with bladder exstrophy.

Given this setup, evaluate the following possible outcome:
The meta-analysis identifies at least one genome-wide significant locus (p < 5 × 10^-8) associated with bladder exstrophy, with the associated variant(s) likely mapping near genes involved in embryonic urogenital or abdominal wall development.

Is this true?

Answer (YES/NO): NO